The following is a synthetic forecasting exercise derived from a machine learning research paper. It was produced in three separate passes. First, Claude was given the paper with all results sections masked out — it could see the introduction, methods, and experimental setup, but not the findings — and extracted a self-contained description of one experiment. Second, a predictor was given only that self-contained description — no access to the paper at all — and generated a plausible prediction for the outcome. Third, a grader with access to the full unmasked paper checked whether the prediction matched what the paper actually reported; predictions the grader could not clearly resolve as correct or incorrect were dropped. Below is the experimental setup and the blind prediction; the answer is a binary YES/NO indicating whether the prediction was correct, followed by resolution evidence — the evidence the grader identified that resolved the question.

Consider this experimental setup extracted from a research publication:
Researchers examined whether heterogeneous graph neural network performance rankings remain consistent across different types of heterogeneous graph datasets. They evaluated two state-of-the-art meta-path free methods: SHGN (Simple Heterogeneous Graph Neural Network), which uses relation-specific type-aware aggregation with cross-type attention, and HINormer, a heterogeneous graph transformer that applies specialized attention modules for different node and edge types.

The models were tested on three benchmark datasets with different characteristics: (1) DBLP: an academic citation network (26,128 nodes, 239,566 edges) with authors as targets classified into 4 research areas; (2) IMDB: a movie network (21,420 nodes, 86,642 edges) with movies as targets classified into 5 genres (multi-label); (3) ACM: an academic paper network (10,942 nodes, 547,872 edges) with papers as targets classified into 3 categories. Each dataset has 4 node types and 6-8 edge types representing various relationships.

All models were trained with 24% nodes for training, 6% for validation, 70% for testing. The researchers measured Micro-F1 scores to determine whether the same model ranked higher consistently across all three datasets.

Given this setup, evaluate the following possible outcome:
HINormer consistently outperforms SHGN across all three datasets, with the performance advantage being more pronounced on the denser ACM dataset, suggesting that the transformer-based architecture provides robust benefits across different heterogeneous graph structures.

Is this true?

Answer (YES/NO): NO